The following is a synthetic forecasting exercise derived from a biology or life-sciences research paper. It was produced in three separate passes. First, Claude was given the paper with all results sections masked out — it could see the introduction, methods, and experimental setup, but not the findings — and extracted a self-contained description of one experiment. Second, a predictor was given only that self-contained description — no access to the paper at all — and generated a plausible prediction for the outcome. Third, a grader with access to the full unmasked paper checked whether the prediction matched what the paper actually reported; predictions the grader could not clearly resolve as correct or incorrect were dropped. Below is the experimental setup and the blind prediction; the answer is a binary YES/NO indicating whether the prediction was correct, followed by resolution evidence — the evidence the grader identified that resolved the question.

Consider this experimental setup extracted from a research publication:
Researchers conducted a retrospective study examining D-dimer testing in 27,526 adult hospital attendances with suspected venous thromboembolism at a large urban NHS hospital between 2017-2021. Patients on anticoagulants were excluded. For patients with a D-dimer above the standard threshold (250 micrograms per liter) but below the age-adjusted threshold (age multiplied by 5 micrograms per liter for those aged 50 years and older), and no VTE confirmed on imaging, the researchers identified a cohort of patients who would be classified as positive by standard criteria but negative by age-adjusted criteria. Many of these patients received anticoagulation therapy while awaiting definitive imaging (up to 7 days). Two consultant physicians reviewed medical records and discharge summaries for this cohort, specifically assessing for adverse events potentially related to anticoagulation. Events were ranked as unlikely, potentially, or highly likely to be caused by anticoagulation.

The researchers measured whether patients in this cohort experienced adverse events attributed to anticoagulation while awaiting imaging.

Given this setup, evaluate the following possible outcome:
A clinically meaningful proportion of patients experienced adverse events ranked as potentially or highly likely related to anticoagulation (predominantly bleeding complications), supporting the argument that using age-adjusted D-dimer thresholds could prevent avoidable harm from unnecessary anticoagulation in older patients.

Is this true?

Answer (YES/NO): NO